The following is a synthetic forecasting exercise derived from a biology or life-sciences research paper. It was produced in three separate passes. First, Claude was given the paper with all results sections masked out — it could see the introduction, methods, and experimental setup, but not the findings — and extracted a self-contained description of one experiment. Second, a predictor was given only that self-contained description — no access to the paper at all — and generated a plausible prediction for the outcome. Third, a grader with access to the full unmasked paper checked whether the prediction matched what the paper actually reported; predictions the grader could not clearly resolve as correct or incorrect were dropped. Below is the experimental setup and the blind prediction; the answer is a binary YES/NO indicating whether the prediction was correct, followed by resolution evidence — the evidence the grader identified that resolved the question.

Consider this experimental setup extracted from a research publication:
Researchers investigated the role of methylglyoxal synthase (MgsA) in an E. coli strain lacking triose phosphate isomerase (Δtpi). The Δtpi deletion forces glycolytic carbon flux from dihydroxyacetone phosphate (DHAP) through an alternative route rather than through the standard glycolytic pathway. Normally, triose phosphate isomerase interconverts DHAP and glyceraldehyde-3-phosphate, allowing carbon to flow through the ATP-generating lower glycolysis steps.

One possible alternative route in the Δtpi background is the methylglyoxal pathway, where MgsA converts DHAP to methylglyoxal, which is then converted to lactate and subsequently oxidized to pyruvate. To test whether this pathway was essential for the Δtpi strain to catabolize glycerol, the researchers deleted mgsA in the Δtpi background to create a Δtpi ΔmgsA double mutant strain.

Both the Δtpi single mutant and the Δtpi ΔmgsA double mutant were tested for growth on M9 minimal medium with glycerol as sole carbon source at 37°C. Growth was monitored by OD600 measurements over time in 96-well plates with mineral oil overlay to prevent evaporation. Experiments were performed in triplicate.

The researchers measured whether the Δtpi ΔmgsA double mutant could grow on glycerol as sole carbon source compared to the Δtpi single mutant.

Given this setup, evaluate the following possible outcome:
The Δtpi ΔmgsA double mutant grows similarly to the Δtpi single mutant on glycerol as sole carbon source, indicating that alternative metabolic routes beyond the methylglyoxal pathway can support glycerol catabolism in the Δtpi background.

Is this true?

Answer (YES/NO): NO